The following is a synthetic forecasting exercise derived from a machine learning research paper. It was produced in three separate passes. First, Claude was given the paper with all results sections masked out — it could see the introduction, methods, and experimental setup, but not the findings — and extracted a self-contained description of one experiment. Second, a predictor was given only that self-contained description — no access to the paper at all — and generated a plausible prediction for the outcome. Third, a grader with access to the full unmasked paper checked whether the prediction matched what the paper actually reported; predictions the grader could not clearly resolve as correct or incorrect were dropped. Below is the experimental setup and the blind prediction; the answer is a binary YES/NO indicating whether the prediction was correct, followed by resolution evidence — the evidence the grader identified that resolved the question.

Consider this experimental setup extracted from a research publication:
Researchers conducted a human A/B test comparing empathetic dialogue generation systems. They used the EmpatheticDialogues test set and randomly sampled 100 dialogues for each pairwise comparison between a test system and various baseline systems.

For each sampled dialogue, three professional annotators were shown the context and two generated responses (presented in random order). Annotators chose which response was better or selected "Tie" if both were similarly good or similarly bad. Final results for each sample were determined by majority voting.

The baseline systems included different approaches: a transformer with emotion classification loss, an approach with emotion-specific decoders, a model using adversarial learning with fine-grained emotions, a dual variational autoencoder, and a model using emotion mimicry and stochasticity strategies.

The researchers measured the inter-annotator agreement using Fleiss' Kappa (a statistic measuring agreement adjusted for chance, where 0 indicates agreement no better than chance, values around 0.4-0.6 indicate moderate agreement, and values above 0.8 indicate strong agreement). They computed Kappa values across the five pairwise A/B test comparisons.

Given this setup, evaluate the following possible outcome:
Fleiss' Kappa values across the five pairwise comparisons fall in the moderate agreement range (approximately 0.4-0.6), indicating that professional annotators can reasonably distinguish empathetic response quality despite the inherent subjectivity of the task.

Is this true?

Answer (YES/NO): YES